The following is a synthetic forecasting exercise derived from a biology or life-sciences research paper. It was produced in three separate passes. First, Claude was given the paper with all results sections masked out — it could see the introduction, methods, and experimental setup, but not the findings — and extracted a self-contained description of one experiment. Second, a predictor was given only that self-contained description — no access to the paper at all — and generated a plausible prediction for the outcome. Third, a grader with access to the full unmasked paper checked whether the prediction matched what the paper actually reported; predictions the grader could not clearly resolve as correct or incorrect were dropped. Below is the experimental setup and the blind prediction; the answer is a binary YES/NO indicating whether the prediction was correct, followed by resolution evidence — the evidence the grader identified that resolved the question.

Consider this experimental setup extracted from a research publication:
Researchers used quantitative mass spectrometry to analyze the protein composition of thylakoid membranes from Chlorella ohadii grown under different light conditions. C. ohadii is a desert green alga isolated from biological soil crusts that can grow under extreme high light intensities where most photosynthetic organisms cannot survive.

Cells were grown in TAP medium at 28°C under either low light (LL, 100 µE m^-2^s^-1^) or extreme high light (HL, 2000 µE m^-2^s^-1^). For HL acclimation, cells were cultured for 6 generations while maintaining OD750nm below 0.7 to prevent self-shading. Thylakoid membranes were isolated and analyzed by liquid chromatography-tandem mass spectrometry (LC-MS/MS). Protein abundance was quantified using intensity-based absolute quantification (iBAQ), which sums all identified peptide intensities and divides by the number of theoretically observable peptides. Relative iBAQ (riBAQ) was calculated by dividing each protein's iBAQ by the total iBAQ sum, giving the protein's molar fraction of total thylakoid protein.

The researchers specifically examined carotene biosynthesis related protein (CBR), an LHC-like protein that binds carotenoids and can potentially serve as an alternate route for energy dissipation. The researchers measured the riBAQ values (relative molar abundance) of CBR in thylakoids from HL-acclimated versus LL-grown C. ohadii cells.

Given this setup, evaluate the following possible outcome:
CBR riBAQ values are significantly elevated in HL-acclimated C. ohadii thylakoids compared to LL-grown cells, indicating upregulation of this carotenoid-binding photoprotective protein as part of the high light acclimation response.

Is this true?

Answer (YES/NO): YES